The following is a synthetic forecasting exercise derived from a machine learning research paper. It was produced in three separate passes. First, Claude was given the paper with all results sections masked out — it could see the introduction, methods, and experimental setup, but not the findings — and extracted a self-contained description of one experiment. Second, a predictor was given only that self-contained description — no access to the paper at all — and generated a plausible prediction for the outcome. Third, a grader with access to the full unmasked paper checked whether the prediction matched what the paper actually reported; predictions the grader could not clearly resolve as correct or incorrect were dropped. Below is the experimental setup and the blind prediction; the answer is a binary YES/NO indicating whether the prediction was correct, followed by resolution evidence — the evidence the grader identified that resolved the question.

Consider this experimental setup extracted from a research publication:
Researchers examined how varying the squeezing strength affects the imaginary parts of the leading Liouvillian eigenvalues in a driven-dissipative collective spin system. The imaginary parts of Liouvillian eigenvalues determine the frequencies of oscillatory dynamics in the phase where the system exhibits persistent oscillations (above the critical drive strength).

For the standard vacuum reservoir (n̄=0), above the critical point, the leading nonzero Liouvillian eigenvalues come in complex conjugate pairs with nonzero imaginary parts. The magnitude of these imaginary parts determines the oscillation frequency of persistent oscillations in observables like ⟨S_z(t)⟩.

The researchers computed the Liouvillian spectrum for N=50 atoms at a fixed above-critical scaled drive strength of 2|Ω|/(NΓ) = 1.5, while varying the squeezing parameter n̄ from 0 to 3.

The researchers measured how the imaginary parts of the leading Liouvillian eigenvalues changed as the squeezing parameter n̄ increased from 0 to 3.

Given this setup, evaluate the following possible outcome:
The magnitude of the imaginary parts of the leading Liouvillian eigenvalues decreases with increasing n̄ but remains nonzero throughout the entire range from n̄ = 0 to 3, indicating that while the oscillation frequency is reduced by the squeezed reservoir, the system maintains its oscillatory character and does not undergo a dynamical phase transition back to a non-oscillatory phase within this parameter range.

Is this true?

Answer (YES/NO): NO